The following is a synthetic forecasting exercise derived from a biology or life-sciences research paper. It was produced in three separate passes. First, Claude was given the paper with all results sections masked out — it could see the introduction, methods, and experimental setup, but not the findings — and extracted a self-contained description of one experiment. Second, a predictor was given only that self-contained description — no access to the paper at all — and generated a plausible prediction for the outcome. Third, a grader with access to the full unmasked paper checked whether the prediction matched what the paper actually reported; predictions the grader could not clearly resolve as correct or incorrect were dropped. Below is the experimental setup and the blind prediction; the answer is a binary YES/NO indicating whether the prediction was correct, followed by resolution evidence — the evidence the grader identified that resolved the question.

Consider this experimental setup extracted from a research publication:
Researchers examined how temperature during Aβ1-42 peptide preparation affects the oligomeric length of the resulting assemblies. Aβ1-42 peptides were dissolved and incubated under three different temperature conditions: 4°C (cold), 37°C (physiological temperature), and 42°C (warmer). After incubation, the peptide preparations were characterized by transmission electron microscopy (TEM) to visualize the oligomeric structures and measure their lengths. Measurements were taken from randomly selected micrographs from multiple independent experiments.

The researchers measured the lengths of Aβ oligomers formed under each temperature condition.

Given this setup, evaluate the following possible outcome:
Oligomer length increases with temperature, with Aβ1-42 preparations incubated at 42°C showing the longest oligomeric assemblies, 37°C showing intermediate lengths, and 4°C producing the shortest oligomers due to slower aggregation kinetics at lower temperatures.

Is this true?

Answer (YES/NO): NO